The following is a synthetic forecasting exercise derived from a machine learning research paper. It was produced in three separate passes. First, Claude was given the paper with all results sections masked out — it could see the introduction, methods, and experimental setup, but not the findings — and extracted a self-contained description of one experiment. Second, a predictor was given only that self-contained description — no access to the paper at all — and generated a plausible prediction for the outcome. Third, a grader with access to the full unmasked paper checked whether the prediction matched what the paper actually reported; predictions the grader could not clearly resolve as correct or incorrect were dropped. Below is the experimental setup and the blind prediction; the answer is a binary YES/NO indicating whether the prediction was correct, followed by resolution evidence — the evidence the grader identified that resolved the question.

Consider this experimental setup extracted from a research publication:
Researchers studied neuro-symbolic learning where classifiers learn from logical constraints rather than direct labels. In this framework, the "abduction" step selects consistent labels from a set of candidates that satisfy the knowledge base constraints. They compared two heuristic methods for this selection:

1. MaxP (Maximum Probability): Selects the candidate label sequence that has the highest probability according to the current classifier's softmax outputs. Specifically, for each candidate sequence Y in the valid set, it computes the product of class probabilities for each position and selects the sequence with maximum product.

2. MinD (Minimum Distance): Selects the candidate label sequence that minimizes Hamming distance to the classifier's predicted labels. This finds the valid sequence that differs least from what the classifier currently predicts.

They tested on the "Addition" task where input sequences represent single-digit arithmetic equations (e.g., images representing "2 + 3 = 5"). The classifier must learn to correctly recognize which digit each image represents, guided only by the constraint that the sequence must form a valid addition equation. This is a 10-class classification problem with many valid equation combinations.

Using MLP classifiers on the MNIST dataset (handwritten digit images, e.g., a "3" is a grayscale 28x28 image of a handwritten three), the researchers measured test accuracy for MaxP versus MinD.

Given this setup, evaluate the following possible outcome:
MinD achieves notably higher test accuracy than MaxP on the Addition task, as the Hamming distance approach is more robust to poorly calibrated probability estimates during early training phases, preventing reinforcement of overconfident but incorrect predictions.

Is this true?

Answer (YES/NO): YES